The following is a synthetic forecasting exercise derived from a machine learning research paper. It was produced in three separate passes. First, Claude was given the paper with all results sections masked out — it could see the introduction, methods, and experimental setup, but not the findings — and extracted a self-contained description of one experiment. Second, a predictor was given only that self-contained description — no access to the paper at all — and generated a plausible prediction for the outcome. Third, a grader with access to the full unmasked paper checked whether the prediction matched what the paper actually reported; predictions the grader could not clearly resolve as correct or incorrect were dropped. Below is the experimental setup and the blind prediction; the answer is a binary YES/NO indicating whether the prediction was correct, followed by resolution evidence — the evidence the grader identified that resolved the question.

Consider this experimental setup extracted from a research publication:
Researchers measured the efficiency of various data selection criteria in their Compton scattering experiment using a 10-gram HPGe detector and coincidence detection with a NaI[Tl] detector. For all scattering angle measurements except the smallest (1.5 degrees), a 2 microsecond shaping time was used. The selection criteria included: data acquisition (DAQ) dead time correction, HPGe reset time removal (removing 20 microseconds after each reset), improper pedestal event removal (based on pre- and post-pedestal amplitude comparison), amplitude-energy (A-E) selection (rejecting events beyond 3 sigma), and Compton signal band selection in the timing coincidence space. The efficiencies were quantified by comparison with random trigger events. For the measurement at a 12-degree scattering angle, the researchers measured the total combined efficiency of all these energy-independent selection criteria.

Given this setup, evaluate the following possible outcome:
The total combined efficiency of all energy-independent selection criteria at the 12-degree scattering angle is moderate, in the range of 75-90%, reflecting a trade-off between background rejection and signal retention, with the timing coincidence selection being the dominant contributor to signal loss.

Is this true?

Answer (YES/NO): NO